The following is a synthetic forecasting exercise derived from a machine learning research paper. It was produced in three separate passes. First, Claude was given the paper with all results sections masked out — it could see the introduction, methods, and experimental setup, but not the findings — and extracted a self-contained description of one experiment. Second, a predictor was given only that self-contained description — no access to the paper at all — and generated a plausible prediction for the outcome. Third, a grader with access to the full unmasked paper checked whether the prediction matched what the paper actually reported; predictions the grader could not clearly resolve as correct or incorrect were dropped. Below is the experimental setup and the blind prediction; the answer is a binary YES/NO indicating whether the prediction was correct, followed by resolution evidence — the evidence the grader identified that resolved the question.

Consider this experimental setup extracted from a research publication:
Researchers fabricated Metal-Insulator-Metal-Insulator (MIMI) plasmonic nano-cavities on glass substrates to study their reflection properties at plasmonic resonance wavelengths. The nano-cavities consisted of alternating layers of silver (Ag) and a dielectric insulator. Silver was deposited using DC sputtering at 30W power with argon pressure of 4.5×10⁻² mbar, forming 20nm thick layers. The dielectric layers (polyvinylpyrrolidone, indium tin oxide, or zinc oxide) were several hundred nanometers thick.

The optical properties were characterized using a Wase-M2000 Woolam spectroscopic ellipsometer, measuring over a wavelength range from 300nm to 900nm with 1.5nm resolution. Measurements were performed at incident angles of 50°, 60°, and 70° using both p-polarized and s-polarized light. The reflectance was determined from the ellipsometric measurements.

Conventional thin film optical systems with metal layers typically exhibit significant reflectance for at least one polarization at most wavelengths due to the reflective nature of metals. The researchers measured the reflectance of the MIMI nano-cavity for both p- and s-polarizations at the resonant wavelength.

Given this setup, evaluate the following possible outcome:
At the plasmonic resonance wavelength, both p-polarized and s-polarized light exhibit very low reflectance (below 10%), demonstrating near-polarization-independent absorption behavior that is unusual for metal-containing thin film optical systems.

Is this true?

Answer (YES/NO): YES